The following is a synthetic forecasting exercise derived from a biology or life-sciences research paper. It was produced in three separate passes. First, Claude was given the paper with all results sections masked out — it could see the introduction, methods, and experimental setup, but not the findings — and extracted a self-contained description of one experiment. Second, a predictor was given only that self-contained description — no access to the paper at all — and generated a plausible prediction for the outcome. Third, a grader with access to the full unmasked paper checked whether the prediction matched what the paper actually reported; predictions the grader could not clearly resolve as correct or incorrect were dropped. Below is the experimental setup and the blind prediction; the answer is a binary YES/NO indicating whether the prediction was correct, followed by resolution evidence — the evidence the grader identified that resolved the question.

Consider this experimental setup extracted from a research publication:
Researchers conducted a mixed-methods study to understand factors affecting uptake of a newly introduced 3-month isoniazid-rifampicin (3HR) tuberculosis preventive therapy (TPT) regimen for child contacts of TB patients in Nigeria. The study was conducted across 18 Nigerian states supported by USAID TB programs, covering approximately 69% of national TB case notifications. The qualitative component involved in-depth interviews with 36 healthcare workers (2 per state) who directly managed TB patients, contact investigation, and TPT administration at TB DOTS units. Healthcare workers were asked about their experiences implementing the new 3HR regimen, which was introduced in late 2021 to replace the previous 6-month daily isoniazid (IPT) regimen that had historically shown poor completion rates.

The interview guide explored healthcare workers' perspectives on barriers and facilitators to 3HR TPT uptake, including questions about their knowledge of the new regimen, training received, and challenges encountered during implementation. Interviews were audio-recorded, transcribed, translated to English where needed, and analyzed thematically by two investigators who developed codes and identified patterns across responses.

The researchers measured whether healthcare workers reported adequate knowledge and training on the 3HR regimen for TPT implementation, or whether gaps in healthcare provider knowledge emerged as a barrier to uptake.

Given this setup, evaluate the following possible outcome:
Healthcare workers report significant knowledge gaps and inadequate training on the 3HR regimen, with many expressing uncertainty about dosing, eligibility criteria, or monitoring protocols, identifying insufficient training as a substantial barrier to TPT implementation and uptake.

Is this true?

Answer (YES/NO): NO